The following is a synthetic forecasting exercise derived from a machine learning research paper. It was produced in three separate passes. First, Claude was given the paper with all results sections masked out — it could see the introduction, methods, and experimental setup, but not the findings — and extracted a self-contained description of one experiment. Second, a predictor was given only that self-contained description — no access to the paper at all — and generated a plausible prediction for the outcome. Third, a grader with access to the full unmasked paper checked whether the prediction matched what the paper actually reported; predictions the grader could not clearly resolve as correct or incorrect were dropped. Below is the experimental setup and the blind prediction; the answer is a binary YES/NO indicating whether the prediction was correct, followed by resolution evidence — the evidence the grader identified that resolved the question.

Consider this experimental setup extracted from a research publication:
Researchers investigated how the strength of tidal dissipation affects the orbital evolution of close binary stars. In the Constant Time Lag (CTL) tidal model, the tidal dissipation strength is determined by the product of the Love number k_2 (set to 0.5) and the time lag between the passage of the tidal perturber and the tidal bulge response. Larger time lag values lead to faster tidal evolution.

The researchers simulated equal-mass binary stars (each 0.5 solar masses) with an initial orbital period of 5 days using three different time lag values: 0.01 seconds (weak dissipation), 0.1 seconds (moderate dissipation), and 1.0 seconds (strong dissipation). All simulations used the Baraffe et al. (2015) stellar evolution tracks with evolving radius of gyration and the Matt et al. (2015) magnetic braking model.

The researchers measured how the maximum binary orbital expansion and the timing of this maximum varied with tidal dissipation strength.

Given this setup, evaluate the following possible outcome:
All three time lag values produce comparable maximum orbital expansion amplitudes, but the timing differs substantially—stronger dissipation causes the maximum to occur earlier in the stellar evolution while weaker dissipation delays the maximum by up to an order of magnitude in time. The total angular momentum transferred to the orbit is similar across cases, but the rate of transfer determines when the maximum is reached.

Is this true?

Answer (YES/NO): YES